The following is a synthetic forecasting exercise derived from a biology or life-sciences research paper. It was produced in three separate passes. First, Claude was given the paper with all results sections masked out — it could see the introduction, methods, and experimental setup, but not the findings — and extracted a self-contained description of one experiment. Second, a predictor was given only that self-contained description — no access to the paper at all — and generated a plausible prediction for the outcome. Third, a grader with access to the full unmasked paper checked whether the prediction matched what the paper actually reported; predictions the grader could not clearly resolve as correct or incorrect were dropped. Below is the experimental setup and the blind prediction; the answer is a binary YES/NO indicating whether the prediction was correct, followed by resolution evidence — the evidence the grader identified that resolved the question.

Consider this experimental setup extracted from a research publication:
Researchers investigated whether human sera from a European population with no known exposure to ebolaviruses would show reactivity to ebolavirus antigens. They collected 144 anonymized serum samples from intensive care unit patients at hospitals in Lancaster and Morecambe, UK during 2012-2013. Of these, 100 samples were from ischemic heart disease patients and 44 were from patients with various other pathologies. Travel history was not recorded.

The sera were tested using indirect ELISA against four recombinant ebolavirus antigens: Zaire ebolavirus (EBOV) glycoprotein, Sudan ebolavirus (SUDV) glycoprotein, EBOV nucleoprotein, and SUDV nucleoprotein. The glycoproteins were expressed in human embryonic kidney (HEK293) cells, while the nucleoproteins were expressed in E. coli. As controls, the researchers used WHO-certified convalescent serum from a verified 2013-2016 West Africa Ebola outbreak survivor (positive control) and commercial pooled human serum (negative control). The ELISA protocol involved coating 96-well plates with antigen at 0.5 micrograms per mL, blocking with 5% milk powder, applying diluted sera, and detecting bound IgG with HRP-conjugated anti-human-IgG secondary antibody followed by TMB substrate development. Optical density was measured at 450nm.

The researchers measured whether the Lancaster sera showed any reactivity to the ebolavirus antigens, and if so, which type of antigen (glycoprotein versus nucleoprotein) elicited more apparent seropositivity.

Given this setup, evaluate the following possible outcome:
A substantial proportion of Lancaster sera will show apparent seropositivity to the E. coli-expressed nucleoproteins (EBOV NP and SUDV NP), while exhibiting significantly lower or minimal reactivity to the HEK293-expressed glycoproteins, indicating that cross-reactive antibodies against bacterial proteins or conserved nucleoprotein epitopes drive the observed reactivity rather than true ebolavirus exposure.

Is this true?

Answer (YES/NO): NO